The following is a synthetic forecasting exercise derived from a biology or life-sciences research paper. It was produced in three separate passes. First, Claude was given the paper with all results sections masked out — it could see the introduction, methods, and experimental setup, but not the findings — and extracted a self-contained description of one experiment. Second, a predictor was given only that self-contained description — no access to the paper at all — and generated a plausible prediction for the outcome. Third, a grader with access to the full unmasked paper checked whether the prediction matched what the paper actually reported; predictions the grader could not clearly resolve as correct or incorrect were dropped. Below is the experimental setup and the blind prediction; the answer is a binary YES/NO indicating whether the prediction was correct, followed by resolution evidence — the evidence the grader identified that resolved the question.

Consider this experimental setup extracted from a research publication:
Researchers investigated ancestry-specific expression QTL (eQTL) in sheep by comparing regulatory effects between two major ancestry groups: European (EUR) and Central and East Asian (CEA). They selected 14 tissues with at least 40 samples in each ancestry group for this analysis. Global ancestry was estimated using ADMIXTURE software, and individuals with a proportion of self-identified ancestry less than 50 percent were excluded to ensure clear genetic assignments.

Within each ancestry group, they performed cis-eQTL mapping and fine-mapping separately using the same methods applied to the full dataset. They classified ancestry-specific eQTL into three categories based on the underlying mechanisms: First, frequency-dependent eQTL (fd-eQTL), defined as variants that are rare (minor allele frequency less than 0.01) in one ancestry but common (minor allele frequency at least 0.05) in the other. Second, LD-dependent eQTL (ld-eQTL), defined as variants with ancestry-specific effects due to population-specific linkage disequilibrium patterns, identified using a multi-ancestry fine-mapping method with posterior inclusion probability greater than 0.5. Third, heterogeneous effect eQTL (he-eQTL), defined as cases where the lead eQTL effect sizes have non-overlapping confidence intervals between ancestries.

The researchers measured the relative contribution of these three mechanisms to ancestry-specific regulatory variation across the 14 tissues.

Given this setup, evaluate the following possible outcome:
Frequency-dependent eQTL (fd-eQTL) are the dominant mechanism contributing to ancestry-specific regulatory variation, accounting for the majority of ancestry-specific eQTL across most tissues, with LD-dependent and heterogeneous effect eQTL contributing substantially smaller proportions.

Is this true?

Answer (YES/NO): NO